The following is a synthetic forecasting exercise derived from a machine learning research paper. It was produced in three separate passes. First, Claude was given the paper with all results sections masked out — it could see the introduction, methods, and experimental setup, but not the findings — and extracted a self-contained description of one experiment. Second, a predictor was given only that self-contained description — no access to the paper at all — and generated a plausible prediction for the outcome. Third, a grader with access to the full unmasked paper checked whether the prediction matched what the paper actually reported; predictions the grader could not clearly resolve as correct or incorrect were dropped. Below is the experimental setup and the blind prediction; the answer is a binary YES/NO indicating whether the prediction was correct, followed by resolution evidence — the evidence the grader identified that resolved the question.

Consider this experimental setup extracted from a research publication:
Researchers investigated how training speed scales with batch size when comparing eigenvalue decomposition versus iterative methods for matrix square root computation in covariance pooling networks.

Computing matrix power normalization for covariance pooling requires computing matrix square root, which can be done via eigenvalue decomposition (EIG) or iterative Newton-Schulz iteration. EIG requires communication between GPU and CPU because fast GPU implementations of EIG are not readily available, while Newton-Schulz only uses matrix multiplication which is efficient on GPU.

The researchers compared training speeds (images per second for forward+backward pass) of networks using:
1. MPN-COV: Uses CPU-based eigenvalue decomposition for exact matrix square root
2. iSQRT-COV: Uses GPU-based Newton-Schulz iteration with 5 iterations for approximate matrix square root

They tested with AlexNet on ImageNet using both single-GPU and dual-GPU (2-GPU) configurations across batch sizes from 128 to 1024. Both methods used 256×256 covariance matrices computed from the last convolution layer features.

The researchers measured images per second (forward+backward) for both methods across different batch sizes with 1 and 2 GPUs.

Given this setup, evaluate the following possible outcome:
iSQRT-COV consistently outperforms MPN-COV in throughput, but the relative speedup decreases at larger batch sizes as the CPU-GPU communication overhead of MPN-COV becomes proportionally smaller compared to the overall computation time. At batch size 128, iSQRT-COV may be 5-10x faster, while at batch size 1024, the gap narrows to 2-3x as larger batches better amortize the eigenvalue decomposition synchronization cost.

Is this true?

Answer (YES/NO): NO